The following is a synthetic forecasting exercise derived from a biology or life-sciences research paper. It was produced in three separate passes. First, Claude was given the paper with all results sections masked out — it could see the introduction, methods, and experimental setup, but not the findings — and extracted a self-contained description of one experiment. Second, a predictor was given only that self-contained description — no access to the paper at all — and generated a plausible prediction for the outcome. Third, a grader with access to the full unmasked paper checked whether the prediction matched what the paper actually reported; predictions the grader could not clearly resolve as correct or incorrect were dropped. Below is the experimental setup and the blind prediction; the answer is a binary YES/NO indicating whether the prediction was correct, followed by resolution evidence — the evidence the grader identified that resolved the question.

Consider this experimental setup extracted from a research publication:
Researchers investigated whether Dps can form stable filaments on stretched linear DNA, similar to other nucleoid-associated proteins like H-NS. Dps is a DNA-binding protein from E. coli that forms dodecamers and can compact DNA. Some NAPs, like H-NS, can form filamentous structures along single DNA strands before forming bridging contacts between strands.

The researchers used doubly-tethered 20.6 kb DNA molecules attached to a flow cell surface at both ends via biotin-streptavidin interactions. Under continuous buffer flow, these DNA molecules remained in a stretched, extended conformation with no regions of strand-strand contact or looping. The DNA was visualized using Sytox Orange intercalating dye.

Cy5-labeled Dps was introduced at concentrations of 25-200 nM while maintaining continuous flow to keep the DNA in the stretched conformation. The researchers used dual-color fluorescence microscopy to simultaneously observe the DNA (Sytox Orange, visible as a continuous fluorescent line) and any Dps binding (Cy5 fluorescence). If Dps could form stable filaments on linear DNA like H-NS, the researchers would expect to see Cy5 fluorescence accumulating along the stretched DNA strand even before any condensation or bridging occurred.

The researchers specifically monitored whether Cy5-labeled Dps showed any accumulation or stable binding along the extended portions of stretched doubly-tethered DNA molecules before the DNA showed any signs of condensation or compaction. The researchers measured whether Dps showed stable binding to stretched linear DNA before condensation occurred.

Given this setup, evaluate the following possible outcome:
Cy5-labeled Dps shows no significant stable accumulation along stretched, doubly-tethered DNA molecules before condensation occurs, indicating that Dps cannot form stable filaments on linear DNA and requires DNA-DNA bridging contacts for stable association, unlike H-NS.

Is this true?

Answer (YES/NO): YES